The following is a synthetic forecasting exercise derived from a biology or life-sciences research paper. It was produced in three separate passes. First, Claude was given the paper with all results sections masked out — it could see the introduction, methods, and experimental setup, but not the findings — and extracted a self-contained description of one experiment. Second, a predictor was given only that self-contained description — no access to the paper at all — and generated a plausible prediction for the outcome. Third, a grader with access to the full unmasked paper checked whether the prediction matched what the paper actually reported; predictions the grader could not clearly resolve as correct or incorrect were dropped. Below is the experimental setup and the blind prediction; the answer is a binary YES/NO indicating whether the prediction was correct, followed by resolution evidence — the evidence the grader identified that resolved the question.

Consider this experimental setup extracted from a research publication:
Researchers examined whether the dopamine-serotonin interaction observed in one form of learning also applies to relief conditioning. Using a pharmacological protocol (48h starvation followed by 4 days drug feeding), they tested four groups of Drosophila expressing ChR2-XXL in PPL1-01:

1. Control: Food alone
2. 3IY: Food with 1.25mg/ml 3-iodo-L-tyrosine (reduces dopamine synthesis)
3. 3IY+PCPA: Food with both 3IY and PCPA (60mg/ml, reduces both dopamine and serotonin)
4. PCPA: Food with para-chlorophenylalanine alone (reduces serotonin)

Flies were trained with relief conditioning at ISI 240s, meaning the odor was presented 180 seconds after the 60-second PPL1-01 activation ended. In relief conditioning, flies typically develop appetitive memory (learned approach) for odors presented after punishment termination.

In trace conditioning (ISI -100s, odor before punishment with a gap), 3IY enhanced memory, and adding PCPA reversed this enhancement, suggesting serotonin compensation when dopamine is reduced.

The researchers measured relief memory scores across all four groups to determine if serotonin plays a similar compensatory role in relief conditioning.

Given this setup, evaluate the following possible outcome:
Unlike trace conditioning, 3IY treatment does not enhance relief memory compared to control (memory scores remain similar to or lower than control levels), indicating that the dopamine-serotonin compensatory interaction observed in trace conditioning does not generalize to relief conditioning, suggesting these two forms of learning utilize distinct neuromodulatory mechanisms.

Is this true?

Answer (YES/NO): YES